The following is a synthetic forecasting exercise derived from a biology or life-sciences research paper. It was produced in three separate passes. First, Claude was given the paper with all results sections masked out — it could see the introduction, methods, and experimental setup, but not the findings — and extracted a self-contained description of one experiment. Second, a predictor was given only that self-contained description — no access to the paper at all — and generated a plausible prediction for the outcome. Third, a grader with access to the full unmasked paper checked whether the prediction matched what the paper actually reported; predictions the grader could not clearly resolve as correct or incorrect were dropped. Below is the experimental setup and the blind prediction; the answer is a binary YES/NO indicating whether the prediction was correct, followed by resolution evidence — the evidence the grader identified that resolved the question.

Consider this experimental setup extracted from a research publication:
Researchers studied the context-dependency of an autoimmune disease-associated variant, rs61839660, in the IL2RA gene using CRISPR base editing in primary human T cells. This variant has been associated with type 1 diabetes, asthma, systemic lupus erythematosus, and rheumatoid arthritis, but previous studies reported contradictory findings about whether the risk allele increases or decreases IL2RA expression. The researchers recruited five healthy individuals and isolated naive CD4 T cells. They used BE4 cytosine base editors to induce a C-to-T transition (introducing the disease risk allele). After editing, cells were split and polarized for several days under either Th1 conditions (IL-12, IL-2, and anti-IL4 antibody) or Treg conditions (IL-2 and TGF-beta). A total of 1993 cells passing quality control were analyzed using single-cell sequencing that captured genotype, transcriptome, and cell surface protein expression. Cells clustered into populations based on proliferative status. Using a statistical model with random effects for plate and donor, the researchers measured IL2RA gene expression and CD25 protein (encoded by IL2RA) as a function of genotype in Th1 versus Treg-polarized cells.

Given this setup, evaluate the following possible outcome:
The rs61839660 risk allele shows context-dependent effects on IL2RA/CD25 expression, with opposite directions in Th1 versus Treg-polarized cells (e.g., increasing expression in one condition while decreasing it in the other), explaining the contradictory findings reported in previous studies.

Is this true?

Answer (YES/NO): NO